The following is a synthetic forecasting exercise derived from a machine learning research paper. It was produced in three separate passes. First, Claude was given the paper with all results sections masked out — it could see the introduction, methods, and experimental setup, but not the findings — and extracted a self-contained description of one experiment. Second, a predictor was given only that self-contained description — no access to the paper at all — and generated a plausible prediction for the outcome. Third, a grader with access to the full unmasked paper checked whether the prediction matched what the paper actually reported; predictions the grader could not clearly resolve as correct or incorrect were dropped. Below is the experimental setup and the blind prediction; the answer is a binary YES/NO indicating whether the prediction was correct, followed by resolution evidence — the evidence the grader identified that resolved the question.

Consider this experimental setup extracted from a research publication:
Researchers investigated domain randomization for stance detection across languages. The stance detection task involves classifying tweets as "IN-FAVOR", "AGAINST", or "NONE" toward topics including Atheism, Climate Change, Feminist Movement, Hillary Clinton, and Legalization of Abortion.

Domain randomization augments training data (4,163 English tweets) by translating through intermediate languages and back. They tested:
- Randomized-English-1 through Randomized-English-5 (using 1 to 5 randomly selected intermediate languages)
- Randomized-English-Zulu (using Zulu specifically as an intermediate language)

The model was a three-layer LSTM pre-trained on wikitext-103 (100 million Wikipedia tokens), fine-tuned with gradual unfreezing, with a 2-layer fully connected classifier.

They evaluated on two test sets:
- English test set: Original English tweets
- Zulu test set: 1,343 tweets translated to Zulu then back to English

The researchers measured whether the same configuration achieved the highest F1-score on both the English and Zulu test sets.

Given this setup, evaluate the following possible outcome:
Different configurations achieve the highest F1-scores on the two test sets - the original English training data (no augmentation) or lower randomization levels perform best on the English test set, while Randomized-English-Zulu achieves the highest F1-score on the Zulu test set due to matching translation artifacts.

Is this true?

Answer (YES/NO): NO